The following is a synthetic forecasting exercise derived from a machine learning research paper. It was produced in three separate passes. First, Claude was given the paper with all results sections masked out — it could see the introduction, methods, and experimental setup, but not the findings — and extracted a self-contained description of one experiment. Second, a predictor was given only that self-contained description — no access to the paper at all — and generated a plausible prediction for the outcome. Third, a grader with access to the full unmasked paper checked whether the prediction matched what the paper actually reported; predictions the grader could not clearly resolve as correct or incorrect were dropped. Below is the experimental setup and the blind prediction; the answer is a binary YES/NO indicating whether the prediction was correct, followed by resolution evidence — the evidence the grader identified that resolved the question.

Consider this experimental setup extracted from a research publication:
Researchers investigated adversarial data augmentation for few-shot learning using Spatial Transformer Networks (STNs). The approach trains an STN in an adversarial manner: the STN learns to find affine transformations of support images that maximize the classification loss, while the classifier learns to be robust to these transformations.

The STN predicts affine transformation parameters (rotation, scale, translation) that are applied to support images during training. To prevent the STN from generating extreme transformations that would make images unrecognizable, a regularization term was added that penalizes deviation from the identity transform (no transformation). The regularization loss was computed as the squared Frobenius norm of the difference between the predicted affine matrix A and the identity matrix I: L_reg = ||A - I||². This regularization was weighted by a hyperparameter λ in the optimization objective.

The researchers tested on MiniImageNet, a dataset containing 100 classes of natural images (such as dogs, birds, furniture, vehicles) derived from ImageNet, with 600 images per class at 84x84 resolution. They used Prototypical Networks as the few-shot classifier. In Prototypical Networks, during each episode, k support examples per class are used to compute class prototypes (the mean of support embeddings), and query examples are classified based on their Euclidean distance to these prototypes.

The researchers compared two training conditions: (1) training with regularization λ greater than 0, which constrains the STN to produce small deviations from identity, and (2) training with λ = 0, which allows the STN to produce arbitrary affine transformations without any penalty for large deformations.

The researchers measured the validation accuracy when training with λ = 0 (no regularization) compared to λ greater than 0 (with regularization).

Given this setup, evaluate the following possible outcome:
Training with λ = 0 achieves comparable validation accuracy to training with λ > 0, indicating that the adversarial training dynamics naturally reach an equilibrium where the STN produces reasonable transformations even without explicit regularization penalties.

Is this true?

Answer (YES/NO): NO